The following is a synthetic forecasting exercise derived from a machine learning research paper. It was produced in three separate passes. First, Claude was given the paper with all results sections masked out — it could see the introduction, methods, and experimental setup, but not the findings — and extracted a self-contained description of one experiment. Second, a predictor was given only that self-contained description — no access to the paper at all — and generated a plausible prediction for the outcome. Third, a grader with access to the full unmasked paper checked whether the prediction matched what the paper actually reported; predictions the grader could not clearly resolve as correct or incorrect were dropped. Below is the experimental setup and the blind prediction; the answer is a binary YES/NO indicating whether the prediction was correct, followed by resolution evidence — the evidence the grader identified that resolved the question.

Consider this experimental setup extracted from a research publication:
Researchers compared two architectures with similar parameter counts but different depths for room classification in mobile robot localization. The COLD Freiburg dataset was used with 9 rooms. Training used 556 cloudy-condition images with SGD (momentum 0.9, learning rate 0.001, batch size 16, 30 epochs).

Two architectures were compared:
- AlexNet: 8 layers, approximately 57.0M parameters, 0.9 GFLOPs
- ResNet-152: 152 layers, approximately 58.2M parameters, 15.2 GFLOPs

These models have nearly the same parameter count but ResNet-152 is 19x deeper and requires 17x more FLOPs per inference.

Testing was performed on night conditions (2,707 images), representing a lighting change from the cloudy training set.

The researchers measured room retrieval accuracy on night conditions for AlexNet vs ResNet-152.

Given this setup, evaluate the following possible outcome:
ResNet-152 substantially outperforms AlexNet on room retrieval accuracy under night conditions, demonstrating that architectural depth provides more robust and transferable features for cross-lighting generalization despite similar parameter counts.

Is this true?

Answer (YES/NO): NO